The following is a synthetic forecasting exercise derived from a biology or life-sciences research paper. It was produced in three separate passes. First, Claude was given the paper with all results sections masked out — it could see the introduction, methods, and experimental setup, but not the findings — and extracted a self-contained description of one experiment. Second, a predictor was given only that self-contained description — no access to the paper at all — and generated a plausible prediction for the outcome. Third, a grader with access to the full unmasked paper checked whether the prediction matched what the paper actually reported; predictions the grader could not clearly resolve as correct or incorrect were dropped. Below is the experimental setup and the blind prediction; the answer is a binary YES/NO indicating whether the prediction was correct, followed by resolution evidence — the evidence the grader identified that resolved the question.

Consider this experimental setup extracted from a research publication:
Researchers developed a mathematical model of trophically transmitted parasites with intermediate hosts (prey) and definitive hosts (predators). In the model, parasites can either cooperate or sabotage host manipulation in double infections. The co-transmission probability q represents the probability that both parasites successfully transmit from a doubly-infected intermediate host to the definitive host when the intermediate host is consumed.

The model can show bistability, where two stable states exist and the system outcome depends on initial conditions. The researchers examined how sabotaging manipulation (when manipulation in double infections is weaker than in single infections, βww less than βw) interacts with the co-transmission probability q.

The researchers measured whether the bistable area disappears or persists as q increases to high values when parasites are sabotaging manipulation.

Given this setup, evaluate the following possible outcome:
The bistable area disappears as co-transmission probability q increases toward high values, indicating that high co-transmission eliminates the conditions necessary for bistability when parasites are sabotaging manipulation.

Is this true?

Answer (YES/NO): YES